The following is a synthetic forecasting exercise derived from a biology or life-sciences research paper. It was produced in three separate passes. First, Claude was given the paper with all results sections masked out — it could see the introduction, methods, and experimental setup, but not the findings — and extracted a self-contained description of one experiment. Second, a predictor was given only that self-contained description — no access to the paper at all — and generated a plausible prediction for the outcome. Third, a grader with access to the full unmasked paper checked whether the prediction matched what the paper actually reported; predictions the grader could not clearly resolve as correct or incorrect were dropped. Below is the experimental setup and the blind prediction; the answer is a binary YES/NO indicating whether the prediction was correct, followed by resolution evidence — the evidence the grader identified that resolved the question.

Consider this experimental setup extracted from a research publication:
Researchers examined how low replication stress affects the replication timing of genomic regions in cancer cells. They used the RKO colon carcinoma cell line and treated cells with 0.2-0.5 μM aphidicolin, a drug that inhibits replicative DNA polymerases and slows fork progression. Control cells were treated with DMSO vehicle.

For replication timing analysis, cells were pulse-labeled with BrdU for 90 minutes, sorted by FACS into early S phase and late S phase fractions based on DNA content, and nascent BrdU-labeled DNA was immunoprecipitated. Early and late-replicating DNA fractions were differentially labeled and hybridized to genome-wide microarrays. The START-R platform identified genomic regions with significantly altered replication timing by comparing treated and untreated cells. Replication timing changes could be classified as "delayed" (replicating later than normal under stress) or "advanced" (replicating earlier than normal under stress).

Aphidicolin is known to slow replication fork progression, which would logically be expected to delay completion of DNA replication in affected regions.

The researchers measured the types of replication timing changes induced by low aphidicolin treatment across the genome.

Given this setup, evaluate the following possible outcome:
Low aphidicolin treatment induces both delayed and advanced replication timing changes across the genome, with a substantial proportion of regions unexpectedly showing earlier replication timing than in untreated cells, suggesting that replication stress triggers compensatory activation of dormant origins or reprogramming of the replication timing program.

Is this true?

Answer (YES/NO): YES